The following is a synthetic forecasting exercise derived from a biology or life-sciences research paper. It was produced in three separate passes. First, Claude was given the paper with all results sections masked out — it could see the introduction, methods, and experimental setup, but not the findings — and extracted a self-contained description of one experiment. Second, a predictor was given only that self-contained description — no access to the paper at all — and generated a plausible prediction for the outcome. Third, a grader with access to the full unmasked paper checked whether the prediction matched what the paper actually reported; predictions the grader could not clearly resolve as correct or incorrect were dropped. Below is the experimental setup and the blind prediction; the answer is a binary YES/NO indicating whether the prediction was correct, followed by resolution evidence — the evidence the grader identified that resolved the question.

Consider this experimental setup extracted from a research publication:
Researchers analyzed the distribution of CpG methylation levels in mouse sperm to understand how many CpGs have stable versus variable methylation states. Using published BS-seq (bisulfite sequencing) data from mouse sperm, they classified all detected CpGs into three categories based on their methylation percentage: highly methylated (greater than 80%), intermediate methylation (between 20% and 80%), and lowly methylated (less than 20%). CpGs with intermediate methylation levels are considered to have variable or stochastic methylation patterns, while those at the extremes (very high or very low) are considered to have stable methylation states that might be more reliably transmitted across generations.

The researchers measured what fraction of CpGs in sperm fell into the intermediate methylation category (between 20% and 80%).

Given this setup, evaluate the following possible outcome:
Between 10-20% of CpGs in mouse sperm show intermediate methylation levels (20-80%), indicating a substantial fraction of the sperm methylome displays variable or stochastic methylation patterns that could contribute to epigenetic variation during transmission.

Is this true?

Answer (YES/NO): NO